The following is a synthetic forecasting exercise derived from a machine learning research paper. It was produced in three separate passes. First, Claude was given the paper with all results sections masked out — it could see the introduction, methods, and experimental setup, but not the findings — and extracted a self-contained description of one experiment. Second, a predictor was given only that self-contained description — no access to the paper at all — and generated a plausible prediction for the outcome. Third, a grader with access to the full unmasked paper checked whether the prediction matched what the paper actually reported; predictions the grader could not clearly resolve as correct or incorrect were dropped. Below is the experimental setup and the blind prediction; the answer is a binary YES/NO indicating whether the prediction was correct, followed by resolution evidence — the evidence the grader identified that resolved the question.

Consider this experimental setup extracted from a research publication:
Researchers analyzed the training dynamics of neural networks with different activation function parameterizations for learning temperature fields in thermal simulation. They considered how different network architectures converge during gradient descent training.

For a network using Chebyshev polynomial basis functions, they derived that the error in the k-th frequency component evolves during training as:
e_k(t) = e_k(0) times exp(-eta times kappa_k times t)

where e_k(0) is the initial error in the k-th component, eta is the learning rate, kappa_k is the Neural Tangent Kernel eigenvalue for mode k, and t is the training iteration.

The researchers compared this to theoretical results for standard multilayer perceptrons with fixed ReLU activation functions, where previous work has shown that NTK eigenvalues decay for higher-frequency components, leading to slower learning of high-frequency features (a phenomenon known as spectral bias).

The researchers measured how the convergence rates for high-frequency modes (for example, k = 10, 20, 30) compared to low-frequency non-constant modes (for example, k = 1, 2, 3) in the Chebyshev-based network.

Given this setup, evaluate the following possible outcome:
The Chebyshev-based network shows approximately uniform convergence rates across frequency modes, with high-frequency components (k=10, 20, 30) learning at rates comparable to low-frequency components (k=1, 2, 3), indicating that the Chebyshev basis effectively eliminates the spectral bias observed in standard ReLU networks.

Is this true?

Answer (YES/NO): YES